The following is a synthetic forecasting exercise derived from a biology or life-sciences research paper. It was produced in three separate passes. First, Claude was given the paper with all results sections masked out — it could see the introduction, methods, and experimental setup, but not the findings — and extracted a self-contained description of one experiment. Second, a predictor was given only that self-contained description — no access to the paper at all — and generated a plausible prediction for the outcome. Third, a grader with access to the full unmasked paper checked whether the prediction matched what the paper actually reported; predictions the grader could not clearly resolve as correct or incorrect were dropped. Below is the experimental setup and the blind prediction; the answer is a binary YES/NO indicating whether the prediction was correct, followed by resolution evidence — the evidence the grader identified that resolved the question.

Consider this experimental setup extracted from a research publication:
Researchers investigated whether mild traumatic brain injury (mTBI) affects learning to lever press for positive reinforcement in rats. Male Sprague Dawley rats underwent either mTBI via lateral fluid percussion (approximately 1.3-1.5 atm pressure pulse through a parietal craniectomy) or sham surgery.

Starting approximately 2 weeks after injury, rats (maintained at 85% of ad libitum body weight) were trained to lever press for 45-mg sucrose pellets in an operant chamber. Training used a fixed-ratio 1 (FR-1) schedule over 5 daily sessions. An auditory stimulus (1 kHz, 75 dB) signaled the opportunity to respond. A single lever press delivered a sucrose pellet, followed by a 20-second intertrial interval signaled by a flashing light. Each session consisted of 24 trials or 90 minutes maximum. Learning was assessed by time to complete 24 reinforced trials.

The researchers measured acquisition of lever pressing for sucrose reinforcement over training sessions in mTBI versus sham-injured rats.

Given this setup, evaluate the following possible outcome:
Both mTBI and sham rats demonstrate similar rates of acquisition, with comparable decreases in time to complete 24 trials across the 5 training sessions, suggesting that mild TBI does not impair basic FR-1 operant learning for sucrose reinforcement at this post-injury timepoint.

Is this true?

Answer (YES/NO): YES